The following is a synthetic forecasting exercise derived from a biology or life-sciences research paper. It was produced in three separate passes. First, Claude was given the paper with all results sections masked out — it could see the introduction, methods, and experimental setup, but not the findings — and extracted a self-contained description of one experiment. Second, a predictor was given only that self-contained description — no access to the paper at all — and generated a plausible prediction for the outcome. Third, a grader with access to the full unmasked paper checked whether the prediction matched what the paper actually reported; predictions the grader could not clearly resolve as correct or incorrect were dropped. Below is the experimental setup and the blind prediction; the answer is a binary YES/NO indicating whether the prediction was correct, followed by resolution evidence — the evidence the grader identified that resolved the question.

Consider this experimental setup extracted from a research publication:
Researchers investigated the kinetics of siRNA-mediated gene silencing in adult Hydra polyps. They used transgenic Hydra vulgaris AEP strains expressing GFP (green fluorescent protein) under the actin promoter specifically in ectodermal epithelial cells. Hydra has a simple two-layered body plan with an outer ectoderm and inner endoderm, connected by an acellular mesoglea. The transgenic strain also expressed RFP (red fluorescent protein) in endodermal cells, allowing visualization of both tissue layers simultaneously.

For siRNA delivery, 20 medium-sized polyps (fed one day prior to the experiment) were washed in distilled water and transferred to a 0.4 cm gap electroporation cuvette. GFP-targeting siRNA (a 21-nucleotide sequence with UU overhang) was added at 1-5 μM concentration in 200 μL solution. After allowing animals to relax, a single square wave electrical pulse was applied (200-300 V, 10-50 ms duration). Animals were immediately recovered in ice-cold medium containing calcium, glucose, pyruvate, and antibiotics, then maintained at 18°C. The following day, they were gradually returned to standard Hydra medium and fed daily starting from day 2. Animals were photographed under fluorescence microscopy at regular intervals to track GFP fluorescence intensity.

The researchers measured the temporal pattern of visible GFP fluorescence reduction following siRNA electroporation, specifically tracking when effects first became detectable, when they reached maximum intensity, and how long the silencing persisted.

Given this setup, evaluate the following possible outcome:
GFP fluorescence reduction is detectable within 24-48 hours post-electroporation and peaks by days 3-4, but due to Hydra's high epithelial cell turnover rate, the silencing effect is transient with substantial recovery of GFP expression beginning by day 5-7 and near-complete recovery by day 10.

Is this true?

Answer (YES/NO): NO